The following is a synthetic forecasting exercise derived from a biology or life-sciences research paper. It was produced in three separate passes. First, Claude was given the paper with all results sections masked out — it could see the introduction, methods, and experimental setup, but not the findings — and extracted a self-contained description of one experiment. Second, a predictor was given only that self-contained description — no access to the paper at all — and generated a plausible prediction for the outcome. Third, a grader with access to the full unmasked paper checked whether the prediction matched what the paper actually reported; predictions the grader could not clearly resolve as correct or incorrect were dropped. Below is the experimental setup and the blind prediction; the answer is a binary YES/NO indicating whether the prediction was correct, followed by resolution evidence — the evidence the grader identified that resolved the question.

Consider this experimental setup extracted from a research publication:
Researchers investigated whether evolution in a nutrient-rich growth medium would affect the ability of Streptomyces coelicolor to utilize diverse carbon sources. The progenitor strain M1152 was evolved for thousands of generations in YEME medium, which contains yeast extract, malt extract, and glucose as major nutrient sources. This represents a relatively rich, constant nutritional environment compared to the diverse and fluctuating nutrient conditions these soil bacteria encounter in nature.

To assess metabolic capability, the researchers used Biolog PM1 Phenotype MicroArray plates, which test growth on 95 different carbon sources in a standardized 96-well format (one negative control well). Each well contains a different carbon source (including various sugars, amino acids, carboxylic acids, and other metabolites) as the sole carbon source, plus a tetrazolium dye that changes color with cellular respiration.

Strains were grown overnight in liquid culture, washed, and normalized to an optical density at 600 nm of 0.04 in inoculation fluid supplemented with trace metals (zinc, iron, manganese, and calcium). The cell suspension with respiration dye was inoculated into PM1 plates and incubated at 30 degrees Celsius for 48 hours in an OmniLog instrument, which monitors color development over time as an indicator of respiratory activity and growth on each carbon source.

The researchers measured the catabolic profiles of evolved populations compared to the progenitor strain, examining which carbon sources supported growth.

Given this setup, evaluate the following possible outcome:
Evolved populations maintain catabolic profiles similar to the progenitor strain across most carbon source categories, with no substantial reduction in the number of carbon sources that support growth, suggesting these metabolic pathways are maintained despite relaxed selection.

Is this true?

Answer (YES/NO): NO